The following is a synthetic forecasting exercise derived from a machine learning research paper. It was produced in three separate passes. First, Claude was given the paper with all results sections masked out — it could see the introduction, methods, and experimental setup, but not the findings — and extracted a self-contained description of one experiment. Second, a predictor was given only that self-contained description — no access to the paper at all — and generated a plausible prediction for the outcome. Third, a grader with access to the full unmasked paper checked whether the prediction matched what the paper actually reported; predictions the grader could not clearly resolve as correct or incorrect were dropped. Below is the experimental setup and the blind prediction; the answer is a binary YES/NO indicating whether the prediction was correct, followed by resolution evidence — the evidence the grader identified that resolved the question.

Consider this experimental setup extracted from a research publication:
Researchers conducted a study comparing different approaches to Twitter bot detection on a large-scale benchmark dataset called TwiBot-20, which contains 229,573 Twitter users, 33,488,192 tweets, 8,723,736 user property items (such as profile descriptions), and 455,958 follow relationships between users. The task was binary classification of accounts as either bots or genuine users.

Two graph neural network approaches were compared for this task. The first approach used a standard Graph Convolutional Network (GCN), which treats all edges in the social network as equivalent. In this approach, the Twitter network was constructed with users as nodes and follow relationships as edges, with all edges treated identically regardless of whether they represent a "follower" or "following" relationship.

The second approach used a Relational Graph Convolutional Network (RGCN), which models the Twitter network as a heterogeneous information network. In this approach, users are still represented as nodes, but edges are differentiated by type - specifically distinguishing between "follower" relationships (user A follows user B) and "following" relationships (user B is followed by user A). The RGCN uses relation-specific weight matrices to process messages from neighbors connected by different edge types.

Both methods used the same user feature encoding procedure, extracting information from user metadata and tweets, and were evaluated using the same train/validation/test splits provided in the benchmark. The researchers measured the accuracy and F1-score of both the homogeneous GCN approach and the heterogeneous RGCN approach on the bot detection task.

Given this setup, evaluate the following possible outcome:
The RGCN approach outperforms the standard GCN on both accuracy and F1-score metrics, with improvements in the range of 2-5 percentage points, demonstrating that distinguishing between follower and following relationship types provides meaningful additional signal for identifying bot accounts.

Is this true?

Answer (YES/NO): NO